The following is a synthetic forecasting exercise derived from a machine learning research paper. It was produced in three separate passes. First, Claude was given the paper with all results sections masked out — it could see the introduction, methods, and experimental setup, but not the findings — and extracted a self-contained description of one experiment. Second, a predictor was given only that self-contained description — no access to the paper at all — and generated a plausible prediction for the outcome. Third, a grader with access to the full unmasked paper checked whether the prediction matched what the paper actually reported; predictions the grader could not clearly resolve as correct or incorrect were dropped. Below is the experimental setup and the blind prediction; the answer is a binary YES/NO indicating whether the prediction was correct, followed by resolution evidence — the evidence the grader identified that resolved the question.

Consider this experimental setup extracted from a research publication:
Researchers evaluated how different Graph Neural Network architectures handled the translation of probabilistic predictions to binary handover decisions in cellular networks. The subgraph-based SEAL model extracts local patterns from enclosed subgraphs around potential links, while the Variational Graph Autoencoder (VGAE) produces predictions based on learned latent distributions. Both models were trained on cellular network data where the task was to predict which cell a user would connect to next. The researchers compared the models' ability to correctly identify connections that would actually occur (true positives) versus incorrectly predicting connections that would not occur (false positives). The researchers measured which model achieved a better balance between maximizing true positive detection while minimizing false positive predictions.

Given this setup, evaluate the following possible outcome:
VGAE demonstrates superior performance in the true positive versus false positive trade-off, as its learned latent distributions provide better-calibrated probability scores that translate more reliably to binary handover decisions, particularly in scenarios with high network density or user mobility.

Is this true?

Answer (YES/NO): NO